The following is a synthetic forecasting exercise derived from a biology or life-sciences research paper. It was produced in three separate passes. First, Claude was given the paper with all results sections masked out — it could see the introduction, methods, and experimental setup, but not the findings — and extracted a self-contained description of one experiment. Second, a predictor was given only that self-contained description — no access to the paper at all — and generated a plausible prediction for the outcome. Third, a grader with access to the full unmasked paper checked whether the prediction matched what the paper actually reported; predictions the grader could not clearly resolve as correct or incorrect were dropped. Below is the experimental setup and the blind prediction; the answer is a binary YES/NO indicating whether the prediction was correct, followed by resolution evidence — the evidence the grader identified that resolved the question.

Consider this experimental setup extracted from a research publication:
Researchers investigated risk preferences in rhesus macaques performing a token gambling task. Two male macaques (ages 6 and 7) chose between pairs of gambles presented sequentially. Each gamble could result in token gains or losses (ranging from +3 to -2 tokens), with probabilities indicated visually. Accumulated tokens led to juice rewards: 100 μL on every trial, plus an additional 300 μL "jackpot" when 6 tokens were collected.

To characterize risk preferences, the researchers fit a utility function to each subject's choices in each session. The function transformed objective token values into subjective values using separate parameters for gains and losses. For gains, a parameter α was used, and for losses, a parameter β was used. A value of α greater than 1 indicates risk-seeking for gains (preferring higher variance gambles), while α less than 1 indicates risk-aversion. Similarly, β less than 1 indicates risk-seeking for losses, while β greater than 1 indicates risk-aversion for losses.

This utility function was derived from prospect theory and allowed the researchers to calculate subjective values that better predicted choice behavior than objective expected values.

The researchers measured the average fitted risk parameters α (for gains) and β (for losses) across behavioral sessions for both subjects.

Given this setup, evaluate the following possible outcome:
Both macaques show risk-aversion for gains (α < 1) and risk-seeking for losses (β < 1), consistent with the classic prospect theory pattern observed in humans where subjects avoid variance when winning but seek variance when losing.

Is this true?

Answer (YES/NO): NO